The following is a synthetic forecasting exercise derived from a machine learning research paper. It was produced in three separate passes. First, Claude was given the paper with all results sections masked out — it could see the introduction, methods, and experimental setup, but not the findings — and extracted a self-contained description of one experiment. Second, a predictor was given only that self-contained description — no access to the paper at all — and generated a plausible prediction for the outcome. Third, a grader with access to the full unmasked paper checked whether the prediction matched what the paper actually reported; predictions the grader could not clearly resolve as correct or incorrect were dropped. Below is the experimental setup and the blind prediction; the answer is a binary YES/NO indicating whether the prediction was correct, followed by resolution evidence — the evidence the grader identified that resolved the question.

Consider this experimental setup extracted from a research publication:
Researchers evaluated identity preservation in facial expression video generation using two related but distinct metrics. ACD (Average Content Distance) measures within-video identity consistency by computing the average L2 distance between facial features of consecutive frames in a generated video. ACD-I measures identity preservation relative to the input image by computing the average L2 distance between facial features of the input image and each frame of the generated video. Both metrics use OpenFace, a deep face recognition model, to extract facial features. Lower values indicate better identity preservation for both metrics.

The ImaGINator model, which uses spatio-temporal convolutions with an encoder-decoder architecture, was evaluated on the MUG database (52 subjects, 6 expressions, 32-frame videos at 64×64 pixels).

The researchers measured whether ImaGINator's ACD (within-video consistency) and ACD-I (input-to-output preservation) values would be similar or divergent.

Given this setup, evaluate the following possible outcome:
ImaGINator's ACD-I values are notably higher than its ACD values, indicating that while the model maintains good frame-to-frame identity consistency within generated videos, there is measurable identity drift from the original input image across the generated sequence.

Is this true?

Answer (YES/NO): YES